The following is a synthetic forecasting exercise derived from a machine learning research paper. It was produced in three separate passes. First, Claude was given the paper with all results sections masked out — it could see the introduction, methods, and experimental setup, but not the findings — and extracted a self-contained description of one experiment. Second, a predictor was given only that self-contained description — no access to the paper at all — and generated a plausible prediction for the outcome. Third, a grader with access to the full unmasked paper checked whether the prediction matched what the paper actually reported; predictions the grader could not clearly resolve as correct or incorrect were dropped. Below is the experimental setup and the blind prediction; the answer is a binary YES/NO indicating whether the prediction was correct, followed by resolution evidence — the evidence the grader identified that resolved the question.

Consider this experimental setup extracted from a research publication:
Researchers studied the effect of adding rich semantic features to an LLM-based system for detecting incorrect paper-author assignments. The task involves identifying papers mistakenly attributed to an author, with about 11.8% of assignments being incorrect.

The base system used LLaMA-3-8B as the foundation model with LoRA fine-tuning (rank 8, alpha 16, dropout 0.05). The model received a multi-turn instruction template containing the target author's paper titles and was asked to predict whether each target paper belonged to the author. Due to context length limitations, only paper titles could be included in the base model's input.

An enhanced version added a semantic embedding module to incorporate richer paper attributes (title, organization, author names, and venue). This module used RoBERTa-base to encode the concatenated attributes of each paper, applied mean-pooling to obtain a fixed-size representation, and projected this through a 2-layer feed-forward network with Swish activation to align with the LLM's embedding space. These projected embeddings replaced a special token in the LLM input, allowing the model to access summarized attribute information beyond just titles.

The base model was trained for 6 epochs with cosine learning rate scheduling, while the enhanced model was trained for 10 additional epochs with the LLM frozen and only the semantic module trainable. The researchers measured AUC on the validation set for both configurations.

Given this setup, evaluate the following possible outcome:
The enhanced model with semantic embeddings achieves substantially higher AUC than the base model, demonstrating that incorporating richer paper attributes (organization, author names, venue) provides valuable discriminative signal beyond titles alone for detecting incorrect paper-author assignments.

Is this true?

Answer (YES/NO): YES